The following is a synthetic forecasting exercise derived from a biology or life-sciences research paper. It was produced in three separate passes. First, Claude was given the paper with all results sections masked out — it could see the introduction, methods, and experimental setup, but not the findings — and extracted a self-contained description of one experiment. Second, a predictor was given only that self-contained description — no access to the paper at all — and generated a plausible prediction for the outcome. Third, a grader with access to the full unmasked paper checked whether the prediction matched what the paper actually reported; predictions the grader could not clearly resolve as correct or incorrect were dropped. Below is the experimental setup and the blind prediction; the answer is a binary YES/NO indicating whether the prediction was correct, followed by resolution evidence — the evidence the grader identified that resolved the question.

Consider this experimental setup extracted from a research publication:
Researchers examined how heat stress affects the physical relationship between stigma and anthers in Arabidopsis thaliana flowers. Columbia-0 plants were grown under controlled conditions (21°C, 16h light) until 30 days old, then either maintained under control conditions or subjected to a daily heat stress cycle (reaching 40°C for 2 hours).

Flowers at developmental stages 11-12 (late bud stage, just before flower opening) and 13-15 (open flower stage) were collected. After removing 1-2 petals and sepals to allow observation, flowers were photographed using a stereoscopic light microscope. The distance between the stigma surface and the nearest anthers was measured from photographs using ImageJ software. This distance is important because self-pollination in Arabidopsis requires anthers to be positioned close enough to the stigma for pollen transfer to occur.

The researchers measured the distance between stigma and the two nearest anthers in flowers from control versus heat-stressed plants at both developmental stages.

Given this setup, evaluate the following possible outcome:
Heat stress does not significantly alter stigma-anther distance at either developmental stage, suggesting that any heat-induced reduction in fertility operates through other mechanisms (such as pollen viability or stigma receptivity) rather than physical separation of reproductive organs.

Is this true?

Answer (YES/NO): NO